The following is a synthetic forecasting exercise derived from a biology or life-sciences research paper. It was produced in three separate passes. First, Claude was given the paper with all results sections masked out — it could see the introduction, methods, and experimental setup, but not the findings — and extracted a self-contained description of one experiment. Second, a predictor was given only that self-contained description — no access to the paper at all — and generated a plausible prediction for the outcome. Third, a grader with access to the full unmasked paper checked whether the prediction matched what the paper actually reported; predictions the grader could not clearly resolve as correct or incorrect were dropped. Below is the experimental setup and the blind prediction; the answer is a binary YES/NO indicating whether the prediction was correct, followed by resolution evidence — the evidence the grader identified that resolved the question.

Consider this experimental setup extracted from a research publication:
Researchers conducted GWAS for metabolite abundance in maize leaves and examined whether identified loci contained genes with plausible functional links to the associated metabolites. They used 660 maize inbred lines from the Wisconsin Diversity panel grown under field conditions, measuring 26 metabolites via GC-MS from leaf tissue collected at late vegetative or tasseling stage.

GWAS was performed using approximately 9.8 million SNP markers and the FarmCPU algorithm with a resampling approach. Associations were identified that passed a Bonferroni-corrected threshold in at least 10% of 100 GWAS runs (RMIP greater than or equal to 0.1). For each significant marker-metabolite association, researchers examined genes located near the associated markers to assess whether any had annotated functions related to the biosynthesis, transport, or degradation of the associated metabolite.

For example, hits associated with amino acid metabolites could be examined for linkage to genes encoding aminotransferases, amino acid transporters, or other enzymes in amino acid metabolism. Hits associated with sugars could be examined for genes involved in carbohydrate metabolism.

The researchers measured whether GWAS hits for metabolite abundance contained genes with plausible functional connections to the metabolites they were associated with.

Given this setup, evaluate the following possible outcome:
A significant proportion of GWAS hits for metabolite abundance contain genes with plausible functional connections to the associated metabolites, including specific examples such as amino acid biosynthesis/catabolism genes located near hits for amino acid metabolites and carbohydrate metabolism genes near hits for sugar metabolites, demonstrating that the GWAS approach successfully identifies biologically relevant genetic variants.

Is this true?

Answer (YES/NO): NO